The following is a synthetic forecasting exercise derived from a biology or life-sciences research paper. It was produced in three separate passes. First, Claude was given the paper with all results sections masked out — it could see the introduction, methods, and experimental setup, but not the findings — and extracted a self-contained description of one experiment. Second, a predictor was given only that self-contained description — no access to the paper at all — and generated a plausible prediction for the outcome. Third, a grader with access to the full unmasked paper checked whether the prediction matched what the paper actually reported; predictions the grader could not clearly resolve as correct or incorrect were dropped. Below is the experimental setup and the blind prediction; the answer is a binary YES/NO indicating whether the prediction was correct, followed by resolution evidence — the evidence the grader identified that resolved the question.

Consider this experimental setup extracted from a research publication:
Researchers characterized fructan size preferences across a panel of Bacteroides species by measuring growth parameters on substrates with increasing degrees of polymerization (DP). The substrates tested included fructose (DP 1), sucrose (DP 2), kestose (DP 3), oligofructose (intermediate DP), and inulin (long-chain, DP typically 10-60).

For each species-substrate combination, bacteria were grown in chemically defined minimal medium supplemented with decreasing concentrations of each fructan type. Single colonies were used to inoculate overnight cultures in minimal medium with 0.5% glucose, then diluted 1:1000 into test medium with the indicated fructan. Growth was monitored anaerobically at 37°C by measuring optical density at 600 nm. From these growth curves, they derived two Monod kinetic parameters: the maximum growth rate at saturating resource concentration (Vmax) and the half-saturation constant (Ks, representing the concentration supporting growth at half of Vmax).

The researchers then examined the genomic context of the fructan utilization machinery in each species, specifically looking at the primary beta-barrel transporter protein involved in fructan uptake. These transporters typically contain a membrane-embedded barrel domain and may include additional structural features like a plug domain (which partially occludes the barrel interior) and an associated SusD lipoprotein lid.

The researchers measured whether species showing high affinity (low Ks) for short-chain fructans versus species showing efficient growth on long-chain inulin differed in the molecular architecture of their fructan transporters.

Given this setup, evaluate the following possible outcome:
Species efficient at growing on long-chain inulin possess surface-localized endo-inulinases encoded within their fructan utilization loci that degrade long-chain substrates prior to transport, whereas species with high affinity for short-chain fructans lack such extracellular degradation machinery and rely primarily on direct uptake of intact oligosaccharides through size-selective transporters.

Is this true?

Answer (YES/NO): NO